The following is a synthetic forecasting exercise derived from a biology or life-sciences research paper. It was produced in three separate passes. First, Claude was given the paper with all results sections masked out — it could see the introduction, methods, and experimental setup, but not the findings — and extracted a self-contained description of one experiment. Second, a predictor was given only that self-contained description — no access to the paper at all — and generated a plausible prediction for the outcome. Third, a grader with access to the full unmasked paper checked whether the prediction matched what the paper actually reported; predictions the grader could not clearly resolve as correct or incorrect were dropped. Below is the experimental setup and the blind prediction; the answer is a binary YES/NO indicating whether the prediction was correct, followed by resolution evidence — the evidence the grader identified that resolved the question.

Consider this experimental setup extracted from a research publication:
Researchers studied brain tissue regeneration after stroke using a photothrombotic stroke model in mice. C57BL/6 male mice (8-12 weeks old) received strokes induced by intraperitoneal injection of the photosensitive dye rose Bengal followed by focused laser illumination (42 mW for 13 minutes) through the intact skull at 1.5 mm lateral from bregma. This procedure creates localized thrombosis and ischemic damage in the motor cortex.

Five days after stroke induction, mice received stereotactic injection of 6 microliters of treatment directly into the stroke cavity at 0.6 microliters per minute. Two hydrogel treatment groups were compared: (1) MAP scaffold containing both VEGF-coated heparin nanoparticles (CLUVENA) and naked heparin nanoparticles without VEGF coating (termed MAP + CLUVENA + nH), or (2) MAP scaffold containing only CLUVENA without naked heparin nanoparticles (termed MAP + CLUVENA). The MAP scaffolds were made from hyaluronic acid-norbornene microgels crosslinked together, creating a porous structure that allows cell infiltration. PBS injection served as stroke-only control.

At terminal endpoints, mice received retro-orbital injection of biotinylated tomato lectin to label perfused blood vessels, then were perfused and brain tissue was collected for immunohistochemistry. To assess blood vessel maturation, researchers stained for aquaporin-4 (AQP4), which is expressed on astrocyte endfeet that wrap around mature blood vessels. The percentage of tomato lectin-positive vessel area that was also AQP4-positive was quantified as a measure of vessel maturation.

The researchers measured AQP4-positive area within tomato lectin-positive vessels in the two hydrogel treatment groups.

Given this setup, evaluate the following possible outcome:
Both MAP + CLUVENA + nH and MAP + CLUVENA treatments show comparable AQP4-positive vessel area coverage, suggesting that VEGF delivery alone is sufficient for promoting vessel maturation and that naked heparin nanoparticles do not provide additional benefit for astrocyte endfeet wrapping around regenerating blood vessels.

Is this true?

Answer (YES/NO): NO